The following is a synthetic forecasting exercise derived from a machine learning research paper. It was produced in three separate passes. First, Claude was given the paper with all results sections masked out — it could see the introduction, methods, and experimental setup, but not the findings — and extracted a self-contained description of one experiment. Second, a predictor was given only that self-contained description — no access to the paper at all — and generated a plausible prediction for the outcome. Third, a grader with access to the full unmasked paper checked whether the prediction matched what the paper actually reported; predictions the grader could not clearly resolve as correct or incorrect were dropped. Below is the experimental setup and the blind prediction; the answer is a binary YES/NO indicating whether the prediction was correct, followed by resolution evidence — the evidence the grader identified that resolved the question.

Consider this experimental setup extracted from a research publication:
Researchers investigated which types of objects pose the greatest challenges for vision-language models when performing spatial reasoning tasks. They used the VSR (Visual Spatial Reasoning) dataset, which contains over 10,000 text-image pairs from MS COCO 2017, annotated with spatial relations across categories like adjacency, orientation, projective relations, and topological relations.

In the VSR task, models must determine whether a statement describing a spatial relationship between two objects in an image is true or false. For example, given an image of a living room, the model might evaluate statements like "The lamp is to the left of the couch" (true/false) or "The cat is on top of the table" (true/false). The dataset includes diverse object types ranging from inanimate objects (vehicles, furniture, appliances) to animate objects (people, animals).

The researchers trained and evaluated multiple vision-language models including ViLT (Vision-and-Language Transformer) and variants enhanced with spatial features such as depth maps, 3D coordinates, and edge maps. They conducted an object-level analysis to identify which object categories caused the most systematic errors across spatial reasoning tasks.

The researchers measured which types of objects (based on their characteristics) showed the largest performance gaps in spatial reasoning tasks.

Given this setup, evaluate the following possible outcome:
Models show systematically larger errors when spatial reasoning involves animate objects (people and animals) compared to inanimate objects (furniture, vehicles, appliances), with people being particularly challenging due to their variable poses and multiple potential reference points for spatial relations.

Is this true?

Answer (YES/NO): YES